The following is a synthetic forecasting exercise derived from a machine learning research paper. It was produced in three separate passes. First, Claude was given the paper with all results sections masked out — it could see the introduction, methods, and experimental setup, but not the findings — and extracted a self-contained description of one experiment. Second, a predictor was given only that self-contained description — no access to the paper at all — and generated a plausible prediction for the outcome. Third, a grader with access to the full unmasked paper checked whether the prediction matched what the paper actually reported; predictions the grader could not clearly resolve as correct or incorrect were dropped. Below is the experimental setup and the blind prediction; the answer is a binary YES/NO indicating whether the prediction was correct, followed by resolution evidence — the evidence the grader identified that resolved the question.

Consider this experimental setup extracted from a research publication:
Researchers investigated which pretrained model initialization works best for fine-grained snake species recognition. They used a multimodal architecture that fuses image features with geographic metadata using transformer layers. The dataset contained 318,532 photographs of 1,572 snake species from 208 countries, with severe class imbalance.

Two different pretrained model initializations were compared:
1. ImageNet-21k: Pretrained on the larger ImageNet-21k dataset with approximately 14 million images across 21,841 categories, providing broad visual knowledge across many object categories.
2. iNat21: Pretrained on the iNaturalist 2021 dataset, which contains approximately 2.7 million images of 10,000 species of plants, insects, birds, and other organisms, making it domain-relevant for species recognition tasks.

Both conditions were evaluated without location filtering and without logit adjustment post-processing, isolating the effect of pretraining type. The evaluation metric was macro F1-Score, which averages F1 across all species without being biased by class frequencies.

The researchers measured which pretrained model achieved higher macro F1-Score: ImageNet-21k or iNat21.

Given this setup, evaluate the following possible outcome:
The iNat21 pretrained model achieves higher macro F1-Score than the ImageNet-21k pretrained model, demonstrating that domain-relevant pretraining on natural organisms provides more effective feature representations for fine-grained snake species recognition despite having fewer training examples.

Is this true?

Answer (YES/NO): NO